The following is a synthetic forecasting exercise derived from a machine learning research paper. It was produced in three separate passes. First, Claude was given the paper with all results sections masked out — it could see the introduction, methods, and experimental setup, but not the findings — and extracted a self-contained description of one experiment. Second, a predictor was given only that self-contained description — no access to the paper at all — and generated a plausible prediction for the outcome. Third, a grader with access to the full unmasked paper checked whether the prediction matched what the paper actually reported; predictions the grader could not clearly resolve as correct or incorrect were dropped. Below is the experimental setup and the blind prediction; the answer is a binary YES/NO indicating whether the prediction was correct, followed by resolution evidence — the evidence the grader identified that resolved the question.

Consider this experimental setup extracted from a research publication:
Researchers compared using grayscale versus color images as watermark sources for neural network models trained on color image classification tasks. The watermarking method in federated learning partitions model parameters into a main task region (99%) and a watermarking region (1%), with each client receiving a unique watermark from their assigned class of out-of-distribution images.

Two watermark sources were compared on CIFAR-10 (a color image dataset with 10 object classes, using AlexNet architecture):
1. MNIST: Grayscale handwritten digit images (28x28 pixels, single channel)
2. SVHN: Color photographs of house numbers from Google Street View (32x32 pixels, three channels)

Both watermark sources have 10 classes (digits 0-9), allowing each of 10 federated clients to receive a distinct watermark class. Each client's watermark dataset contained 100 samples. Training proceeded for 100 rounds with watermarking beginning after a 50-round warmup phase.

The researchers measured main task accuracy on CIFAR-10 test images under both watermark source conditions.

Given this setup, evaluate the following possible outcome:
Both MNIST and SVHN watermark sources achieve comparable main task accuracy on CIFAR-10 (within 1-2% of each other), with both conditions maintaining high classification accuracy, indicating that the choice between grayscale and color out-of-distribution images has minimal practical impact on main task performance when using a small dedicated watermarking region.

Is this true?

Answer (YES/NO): YES